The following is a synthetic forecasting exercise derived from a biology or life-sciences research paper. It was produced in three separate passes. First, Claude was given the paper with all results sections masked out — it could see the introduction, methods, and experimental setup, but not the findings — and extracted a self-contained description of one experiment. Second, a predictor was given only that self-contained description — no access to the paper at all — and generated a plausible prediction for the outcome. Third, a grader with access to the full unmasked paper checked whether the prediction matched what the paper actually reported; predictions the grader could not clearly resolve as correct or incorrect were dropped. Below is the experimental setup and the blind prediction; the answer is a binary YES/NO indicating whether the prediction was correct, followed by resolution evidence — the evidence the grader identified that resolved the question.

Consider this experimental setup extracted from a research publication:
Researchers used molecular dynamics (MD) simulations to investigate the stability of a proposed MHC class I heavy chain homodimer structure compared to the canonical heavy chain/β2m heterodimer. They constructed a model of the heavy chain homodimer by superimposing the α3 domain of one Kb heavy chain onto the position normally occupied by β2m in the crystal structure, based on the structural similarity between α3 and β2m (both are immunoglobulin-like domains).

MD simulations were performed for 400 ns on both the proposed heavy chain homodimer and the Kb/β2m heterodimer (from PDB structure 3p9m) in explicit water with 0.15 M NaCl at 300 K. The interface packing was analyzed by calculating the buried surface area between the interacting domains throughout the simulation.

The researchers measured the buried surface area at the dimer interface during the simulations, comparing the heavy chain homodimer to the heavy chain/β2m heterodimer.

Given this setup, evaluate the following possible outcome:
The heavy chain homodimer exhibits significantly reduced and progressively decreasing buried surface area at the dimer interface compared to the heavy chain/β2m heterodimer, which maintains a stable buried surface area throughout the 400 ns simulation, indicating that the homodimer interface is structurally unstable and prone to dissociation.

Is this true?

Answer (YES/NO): NO